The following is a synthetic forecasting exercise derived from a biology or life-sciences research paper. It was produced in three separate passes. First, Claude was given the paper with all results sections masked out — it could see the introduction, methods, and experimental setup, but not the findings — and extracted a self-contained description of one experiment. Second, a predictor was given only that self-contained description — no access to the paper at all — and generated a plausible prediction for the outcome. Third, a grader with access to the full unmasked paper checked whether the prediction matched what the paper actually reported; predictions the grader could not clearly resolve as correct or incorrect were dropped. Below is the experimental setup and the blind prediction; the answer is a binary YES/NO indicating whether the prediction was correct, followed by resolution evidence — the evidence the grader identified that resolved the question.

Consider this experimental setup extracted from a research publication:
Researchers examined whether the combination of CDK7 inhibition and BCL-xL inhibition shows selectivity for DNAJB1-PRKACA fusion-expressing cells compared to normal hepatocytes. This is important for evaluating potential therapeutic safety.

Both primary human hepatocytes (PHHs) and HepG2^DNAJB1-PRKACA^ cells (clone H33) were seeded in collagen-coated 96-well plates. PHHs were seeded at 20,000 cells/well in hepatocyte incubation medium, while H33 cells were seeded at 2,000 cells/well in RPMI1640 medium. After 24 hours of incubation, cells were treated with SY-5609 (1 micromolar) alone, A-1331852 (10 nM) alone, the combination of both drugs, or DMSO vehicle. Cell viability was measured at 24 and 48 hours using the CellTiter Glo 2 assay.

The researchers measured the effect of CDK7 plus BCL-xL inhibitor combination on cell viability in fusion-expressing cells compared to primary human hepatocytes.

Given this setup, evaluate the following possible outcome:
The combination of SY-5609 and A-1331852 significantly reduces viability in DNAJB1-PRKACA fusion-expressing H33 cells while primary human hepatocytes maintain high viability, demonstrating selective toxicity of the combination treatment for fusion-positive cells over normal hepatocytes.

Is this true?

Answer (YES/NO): YES